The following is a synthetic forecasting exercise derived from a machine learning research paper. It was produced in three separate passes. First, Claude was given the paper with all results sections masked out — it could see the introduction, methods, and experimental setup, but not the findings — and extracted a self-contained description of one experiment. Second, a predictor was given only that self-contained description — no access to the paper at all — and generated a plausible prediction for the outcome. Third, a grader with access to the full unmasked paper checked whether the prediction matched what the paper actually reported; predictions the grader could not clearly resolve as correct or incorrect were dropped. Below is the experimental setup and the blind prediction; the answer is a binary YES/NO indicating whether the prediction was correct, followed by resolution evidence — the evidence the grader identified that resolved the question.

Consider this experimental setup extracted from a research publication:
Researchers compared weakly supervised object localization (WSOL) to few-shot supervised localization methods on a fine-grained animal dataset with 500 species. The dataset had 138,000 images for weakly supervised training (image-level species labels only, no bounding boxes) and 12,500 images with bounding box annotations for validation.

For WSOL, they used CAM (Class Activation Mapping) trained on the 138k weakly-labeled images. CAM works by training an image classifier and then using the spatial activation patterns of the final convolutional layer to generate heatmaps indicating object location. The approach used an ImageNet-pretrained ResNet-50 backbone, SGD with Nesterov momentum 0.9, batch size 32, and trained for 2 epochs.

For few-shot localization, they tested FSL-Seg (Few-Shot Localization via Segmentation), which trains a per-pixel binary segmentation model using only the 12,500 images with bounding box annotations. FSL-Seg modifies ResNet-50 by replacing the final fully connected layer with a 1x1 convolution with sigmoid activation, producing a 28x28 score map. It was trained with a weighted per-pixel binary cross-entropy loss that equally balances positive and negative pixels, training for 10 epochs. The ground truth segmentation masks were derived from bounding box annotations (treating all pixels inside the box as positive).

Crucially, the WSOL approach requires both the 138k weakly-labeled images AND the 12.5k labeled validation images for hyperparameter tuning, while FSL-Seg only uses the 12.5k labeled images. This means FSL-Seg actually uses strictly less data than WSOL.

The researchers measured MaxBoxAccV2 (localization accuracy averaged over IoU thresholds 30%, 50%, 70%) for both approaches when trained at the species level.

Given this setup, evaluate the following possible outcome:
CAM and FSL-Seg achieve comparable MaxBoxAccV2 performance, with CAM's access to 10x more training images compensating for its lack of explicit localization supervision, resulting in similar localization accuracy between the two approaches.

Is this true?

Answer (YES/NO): NO